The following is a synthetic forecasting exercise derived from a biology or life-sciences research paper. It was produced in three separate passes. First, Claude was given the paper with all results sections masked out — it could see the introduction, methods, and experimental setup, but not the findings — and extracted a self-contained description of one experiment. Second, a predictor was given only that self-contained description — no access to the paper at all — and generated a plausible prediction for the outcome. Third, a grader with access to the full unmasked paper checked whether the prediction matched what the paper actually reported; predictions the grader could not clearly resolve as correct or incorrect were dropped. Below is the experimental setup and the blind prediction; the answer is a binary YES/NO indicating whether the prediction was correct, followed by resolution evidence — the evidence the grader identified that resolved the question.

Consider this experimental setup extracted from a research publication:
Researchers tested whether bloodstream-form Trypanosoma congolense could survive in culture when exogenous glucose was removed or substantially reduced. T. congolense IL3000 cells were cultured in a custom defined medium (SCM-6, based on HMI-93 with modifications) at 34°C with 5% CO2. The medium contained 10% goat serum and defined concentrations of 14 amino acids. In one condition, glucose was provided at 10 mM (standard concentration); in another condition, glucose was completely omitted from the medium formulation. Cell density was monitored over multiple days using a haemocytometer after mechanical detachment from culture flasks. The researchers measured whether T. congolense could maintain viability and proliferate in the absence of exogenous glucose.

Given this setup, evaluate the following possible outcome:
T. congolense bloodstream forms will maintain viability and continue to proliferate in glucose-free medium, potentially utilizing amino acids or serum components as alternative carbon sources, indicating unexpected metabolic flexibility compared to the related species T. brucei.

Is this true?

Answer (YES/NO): NO